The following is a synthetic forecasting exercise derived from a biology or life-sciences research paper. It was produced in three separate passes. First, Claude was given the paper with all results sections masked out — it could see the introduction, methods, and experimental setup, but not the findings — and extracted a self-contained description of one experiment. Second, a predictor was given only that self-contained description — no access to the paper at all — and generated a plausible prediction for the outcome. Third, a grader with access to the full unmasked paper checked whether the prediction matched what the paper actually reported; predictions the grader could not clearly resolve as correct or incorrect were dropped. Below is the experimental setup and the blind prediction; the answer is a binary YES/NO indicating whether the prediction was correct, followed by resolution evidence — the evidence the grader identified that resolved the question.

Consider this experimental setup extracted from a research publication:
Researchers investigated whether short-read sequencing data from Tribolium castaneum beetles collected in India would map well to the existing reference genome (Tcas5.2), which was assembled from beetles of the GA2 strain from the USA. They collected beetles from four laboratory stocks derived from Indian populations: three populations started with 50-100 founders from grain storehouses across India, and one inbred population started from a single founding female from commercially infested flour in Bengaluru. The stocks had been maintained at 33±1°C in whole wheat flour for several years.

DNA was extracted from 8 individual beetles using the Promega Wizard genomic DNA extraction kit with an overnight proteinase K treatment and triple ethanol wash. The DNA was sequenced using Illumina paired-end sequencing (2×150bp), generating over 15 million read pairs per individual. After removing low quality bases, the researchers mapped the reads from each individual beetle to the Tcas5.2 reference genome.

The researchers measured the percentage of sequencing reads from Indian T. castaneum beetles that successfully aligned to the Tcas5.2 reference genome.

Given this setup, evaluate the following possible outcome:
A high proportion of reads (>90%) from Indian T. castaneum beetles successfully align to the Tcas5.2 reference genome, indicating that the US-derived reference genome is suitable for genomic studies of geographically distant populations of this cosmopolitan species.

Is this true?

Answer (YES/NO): NO